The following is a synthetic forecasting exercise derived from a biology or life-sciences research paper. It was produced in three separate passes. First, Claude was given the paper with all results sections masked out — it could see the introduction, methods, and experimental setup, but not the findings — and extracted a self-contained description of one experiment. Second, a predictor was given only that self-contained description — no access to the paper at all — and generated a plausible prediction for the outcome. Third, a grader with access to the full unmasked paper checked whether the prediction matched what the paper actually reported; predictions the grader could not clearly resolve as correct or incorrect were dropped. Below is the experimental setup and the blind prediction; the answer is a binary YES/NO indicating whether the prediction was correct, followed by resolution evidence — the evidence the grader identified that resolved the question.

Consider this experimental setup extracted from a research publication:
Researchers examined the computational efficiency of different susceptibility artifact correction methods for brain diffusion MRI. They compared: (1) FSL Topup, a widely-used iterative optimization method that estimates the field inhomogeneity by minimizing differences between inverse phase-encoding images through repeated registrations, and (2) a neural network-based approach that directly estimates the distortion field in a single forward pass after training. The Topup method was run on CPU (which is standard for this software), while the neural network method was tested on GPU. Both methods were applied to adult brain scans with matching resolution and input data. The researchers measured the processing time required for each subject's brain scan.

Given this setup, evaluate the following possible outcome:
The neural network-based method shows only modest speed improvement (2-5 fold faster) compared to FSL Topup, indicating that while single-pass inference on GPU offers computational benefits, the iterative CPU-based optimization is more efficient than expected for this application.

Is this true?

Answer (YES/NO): NO